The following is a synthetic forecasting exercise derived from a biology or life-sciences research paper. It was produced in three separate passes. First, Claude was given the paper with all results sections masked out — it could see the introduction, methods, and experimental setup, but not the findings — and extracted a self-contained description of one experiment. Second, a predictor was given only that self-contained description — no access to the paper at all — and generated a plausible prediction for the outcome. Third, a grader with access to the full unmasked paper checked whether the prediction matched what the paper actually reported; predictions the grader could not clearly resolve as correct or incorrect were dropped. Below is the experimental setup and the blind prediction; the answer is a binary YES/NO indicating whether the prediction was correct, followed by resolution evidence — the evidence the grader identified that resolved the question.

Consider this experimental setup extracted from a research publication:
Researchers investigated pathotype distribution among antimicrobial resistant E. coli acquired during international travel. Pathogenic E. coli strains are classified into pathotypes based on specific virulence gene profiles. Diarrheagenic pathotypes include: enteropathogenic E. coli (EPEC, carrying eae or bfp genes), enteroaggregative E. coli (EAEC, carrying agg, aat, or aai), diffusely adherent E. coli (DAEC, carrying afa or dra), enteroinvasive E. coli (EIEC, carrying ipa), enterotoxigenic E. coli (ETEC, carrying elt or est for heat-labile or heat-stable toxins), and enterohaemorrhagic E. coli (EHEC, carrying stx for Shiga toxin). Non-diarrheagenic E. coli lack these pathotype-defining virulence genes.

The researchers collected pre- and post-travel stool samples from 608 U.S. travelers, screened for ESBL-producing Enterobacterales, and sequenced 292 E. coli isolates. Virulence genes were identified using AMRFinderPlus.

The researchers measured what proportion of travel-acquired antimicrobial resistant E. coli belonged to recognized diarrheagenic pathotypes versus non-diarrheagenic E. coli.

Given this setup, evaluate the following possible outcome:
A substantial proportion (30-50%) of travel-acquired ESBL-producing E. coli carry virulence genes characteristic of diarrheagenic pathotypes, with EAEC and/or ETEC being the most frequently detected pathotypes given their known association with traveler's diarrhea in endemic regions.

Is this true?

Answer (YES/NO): NO